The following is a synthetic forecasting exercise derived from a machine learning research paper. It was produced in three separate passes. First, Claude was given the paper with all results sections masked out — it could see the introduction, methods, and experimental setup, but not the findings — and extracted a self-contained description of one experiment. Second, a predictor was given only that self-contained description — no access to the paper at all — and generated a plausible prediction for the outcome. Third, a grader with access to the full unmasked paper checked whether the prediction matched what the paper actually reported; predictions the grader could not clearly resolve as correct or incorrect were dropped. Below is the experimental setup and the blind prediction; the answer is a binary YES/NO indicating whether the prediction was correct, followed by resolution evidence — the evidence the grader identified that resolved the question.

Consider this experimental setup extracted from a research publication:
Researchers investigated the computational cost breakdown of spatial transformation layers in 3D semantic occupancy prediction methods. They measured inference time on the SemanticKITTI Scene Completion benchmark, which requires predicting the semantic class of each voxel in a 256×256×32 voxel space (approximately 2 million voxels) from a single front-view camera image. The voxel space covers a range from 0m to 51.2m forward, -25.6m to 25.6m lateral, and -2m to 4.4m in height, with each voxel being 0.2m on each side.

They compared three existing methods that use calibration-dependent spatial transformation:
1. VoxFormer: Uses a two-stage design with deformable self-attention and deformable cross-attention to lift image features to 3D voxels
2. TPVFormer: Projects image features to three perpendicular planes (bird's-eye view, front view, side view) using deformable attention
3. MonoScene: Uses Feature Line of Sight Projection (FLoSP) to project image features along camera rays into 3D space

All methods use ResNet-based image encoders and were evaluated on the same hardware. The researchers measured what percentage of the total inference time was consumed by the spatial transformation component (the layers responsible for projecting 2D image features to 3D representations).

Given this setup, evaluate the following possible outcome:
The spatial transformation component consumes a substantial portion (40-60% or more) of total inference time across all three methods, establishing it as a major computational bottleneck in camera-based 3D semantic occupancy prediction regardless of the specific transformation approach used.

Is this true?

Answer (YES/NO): YES